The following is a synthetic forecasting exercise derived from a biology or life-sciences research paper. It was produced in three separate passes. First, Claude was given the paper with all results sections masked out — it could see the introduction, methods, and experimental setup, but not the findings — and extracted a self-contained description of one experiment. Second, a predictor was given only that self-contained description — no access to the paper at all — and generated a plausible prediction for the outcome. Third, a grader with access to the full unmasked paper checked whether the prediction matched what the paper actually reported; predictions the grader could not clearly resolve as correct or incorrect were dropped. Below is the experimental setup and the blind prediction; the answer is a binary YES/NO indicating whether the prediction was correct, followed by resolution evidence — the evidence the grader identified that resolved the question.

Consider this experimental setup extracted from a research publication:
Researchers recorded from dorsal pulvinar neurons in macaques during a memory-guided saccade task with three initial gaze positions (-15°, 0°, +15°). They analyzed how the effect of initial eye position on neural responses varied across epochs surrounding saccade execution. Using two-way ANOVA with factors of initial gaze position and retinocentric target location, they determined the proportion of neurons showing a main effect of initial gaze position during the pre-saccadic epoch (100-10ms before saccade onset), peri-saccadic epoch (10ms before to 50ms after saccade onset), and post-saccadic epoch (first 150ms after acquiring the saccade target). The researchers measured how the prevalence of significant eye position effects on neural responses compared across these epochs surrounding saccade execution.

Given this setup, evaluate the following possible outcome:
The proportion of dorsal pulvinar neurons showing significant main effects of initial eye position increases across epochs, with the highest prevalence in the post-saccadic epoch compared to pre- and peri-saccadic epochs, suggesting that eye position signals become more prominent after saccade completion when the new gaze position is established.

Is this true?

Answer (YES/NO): YES